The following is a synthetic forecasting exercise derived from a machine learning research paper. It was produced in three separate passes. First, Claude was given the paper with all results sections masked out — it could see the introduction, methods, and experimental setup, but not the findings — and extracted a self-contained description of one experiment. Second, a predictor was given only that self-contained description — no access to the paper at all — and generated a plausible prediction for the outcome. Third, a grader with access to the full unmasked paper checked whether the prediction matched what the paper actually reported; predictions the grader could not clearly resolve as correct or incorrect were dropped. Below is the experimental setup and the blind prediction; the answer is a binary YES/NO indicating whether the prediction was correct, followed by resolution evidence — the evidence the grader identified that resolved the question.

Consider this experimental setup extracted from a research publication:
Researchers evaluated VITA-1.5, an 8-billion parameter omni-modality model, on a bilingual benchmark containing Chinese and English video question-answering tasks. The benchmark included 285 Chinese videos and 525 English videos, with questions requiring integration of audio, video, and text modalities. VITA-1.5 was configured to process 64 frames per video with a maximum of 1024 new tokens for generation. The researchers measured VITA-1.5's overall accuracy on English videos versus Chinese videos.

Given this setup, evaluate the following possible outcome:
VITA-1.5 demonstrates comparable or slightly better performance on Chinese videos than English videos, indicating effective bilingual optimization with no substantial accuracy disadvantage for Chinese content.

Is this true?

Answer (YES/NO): NO